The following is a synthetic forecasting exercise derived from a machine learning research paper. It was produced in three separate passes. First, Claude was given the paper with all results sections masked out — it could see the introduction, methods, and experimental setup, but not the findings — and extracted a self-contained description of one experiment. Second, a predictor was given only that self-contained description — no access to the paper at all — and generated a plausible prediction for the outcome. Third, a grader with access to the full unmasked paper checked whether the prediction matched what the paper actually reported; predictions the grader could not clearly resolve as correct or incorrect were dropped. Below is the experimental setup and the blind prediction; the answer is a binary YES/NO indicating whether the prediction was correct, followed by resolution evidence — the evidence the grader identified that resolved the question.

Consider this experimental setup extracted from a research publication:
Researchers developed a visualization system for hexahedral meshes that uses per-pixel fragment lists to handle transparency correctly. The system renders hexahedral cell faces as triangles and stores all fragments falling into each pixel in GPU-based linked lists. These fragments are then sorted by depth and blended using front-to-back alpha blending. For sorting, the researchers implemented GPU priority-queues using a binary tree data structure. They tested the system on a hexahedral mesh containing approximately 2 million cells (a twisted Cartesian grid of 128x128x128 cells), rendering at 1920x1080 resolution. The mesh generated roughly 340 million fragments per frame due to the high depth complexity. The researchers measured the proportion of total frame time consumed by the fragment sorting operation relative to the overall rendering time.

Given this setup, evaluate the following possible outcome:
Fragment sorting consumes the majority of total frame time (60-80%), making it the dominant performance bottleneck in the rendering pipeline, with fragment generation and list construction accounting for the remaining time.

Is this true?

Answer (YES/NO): YES